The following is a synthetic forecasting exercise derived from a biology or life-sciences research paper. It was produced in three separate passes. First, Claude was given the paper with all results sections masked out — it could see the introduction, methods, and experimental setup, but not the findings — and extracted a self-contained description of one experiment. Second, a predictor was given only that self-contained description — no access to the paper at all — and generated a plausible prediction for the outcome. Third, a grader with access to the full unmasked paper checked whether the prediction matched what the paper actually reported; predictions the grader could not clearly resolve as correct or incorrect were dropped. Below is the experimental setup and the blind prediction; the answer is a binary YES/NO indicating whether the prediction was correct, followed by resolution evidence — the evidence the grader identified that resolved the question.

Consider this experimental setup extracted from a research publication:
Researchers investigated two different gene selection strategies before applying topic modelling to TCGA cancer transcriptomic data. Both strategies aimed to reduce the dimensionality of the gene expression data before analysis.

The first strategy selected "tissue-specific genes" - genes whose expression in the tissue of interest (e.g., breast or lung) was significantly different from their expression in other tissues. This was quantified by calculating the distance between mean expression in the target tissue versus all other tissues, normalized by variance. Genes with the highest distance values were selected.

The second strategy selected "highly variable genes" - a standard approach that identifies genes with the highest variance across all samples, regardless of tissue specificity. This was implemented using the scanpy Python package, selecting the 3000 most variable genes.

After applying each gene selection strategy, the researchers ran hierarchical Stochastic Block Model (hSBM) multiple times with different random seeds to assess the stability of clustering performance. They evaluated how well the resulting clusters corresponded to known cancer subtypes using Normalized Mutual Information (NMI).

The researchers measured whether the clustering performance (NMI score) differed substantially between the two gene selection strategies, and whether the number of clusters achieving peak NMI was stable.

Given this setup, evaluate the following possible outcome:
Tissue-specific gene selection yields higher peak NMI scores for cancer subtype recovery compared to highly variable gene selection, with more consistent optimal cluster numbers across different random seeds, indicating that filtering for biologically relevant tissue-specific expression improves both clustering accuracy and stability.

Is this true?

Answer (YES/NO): NO